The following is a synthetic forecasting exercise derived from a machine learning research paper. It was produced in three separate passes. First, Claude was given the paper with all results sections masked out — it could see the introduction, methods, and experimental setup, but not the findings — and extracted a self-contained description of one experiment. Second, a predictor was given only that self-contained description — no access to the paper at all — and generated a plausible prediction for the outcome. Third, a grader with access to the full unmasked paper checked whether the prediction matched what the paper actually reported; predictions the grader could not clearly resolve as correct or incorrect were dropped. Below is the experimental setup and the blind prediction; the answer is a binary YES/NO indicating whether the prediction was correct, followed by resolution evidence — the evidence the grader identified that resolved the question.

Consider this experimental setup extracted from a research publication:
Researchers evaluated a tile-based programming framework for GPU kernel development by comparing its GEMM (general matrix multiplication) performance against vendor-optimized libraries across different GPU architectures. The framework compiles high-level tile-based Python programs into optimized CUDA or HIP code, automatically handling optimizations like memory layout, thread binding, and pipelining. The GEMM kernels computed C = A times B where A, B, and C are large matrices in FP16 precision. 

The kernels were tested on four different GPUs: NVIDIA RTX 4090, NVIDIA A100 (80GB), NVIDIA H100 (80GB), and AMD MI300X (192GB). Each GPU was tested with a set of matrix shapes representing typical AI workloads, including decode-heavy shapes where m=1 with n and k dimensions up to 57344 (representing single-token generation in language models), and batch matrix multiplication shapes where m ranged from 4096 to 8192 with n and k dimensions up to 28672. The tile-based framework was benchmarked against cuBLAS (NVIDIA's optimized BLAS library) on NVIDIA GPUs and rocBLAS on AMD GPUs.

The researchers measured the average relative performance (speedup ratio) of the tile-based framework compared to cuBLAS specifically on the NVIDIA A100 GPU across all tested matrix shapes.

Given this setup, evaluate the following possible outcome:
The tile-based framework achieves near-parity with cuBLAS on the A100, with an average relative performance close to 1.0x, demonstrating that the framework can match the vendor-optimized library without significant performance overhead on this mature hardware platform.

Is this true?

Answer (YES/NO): YES